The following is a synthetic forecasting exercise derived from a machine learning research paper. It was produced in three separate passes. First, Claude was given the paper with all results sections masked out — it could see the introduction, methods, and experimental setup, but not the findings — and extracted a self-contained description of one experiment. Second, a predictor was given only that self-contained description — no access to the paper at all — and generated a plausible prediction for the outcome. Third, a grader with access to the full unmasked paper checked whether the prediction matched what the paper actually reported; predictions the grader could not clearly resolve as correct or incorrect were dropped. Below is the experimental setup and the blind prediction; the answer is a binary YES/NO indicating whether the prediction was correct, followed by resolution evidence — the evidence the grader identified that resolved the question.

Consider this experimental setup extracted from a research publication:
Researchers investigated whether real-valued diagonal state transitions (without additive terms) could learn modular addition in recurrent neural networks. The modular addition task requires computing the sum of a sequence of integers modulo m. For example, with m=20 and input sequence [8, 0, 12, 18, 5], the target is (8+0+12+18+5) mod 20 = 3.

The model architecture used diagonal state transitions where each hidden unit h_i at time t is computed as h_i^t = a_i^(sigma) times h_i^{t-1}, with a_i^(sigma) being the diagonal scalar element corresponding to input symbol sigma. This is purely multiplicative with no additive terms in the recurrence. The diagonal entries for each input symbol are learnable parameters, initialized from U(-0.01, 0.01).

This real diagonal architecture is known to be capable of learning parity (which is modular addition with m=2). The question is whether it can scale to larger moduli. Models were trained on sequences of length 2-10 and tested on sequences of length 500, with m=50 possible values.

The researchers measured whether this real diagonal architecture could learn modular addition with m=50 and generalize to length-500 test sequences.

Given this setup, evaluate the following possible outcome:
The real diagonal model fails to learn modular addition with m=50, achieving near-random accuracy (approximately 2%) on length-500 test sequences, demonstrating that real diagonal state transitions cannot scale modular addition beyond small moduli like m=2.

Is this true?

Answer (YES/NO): YES